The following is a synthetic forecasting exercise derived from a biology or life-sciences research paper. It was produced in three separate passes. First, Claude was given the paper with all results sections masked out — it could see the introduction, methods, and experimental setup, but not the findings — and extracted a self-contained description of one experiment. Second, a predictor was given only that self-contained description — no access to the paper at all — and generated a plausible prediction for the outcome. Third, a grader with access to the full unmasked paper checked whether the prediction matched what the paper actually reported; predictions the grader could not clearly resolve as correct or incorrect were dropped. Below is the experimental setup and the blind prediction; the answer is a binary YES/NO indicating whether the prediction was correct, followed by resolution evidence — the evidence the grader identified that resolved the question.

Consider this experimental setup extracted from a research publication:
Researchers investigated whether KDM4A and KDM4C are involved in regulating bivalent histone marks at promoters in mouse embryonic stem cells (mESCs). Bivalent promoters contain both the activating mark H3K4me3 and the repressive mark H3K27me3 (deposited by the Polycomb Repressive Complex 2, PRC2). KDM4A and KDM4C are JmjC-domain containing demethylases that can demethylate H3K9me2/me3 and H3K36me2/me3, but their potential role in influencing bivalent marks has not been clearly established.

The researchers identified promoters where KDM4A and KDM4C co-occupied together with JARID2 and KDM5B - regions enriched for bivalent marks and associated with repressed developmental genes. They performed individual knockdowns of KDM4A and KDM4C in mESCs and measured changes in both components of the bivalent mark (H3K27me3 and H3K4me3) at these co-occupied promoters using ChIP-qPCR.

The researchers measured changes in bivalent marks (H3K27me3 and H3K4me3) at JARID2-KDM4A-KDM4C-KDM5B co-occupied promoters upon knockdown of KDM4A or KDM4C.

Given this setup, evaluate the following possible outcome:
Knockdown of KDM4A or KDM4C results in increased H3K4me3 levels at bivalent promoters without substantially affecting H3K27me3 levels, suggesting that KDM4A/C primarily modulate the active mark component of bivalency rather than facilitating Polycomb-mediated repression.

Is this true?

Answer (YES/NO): NO